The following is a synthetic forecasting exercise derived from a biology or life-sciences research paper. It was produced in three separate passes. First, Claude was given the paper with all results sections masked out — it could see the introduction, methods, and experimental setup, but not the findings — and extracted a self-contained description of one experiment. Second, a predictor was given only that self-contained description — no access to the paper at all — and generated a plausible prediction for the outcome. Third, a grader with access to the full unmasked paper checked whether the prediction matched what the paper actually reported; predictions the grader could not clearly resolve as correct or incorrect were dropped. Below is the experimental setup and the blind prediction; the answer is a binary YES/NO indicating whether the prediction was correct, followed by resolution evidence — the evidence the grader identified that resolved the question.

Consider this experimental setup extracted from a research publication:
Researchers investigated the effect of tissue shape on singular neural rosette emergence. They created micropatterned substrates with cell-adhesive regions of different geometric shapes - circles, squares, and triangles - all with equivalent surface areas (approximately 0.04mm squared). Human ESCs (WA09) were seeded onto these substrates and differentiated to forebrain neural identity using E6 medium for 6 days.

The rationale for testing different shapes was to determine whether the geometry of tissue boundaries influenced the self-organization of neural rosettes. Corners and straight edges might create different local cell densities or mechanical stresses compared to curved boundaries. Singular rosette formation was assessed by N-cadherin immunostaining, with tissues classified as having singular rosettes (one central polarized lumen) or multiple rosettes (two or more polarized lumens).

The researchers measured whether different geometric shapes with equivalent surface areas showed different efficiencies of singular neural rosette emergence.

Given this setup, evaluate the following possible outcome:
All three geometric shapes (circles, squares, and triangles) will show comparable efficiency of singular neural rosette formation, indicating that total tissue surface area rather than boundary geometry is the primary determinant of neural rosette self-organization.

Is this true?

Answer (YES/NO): NO